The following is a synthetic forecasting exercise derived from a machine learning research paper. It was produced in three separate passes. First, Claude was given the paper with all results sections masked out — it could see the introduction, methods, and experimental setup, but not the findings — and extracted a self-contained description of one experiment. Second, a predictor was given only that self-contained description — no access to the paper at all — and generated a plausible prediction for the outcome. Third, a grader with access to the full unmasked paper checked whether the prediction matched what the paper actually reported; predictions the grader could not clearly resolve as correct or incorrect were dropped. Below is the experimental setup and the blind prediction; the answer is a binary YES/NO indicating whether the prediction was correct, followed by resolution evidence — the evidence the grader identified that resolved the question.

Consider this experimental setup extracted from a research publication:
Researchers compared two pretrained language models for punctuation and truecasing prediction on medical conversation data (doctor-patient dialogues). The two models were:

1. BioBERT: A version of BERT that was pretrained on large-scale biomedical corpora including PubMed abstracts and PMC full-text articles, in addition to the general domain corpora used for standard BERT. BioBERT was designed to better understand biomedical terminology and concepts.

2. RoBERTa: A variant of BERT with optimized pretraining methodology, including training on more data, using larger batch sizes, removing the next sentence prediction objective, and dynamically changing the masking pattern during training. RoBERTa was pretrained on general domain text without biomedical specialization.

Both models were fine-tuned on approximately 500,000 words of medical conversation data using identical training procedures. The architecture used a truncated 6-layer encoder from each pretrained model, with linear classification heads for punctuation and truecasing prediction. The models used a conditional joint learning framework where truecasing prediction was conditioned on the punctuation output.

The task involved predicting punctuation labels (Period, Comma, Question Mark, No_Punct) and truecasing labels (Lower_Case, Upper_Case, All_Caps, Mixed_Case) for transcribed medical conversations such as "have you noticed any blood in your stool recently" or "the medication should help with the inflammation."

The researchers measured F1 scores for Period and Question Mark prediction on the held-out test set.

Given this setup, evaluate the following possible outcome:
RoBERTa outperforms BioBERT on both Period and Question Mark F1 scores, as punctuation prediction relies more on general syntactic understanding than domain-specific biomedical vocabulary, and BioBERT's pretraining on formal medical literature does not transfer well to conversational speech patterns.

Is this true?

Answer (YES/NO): YES